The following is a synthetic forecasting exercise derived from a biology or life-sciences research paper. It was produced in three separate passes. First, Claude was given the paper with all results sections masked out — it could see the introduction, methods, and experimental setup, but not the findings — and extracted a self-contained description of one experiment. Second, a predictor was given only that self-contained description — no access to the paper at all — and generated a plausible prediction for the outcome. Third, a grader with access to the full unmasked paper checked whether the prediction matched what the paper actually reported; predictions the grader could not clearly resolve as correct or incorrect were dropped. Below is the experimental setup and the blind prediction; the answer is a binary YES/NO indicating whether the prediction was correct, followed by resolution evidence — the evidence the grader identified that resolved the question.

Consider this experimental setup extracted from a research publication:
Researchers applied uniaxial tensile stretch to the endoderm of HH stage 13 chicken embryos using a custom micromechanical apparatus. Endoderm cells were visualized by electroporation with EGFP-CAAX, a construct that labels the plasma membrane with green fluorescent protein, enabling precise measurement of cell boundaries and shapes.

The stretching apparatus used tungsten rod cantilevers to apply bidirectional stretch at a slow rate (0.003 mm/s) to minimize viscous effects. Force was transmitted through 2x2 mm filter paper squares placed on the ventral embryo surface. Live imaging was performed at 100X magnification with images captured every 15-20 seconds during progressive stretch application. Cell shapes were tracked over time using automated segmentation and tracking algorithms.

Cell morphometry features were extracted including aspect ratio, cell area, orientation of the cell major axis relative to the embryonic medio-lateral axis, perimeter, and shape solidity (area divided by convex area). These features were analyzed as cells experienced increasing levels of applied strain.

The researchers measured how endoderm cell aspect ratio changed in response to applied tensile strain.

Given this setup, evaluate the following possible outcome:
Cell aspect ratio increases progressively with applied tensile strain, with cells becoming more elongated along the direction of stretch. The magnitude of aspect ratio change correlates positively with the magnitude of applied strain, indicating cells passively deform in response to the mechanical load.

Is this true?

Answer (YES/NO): YES